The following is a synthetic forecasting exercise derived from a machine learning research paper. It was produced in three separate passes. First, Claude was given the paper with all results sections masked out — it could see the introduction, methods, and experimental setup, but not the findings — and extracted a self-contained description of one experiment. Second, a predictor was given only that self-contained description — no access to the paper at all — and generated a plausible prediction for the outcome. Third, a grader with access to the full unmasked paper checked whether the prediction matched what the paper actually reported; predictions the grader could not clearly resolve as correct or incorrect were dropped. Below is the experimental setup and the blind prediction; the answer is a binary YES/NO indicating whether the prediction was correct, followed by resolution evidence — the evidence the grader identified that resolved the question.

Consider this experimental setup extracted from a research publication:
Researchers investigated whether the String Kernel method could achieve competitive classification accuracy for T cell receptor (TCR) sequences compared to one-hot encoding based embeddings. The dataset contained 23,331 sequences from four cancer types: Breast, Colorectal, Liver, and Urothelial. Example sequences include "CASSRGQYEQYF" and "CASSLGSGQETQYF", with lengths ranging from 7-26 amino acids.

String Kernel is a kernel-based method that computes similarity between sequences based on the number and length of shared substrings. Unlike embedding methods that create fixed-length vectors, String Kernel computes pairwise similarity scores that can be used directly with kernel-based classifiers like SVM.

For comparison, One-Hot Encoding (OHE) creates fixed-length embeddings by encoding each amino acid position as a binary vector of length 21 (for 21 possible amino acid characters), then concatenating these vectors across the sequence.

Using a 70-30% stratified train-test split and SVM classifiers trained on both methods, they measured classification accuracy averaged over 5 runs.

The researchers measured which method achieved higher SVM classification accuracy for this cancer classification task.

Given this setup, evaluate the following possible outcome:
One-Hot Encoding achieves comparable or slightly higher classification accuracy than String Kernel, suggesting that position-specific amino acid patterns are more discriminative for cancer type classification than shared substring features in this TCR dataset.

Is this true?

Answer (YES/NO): YES